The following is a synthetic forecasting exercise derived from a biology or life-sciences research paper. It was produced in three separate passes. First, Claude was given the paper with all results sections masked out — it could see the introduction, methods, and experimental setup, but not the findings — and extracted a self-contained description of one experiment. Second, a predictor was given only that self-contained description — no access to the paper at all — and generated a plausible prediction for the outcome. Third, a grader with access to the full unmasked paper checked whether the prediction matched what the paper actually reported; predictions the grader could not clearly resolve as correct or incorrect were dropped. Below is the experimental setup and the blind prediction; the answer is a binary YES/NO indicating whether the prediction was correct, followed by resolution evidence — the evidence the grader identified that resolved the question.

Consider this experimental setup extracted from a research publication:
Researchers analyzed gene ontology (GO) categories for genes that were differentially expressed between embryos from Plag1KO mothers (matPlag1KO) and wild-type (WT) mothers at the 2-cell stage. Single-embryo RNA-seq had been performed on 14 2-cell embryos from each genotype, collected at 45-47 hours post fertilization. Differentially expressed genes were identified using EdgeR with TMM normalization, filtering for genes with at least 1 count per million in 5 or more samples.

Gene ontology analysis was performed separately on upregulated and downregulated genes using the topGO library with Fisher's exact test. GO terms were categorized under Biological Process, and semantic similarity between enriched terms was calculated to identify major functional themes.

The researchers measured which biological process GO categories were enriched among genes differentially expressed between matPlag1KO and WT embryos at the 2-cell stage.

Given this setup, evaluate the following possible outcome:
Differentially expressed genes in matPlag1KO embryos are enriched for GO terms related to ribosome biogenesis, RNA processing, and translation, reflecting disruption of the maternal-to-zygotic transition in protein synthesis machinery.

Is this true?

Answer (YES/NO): YES